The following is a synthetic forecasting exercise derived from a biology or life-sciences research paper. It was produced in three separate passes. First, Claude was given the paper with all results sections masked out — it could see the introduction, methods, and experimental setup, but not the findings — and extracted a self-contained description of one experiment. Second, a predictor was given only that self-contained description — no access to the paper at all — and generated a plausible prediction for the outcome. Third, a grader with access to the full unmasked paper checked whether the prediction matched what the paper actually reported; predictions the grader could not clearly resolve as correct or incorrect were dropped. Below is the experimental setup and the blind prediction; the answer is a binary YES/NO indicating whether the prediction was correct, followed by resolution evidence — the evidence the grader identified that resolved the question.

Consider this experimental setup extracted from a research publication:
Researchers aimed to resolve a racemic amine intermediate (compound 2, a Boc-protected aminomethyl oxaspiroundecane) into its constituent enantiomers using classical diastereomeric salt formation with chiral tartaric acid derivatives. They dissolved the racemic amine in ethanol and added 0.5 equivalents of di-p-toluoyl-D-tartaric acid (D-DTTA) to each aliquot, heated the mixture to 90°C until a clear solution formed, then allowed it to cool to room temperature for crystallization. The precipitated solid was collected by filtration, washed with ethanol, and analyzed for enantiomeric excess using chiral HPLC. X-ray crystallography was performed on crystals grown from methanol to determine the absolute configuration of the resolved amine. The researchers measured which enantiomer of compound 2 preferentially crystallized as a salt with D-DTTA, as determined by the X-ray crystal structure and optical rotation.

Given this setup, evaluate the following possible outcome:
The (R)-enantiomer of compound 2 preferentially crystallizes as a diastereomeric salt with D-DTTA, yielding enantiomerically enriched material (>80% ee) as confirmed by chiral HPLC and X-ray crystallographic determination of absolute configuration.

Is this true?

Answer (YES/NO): YES